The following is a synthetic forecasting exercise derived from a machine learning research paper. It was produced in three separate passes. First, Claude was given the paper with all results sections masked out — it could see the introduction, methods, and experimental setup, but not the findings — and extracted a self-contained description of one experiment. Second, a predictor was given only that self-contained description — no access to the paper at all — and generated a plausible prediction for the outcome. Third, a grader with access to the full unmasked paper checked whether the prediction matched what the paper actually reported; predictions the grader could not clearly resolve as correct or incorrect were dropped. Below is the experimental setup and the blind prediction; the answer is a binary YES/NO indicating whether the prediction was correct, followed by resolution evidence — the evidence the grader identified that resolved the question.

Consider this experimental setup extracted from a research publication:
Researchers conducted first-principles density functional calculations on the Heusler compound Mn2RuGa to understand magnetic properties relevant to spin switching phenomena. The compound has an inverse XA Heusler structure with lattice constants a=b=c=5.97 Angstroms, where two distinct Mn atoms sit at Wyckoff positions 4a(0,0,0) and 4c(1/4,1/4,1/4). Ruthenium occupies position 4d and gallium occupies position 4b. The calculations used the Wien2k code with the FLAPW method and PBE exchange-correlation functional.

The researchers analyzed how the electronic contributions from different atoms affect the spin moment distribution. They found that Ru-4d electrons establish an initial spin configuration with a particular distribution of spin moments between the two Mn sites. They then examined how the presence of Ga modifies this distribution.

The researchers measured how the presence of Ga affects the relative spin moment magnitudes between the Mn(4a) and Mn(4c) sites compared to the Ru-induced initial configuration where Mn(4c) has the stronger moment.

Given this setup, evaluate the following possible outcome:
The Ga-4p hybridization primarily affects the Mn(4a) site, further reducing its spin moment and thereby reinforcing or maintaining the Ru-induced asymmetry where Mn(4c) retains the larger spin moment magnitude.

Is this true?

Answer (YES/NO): NO